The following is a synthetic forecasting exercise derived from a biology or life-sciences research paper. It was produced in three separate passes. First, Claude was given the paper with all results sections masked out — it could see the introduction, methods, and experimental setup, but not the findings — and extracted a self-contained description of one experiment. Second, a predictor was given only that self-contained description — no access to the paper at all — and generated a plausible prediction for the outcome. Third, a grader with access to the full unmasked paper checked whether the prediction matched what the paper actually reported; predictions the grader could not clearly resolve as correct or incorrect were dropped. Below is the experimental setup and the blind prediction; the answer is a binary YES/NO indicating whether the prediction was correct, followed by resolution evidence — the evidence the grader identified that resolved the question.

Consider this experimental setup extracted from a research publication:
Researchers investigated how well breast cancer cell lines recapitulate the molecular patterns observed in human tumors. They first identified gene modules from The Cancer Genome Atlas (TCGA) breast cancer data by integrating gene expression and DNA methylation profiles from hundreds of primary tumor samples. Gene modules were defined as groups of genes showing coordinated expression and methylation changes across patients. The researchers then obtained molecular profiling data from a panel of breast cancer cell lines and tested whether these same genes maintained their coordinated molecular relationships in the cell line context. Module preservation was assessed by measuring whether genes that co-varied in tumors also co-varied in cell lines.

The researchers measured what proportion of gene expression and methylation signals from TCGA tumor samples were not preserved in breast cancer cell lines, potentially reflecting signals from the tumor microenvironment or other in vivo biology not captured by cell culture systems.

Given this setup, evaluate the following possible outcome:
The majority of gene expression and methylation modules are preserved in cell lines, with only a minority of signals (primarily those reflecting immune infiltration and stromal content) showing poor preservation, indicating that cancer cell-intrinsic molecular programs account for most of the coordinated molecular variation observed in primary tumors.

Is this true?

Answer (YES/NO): NO